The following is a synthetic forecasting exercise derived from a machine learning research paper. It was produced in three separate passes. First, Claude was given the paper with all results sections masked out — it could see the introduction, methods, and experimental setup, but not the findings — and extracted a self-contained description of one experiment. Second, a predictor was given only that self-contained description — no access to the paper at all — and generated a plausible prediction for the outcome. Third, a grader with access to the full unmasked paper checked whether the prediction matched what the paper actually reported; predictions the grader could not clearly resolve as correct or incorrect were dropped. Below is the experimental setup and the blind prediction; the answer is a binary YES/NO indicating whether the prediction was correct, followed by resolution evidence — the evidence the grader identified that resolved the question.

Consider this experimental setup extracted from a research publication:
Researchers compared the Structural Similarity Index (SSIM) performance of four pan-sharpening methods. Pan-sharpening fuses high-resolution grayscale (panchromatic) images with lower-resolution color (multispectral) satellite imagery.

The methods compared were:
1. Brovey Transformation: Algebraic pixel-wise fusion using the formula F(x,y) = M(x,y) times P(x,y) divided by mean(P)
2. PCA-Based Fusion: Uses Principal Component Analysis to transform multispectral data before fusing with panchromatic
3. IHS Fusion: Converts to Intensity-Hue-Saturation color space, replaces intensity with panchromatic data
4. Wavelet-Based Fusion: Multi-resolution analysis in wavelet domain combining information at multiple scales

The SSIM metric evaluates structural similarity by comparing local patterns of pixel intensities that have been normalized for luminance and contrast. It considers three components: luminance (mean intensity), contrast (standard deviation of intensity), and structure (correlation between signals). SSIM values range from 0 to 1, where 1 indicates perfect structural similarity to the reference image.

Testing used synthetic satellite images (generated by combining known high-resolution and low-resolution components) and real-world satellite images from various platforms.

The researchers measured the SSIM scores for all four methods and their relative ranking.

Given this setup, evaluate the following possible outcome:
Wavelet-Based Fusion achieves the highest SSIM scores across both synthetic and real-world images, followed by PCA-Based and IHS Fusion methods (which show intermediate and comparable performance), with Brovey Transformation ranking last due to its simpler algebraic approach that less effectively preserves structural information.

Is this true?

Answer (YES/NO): NO